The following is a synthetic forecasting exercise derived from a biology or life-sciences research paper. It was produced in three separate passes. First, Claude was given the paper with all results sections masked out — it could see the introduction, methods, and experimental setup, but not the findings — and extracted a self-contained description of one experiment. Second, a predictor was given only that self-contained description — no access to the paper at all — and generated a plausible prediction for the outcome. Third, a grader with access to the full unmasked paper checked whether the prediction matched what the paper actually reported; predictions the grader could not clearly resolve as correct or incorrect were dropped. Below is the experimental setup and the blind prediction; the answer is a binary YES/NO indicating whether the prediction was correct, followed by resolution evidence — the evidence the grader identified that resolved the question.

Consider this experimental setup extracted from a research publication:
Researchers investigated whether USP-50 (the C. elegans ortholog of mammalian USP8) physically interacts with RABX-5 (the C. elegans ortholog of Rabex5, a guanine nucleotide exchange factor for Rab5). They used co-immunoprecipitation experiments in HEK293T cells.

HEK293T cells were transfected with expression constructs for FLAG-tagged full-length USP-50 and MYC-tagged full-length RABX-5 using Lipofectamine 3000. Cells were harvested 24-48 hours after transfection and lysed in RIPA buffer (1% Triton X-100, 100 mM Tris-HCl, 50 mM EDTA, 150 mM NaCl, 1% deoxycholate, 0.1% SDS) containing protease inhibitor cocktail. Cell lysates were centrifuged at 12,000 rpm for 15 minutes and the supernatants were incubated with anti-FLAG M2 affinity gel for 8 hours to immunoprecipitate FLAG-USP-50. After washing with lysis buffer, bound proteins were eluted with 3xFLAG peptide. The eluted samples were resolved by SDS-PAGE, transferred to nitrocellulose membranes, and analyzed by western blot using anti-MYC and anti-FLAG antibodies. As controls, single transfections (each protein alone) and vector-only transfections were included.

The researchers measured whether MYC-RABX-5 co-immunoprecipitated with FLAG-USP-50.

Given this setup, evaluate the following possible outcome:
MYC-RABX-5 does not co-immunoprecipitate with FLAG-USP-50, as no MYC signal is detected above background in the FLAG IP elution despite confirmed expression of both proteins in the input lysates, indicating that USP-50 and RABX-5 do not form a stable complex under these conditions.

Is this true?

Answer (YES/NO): NO